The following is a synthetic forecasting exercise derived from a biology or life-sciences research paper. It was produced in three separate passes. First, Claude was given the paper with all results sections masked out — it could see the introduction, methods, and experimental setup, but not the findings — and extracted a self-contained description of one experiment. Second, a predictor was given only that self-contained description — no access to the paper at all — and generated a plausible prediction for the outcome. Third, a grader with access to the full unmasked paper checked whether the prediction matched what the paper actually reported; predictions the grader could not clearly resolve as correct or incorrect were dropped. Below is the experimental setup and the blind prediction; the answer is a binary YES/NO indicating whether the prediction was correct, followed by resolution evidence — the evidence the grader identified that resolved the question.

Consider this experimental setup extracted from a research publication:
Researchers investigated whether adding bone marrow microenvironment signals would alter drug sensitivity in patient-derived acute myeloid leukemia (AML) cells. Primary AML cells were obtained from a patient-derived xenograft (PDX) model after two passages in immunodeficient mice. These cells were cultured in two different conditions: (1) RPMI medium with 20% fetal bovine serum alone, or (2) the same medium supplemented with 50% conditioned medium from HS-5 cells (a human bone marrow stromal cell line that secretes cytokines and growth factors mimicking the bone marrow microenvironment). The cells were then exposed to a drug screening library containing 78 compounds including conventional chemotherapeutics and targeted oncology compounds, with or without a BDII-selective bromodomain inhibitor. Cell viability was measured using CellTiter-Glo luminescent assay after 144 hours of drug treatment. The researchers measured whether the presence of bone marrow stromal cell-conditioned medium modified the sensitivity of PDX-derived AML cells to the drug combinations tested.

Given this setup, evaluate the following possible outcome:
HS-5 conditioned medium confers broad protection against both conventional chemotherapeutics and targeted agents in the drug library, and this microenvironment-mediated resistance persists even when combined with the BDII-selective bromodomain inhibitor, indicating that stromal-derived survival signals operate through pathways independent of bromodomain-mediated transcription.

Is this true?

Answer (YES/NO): NO